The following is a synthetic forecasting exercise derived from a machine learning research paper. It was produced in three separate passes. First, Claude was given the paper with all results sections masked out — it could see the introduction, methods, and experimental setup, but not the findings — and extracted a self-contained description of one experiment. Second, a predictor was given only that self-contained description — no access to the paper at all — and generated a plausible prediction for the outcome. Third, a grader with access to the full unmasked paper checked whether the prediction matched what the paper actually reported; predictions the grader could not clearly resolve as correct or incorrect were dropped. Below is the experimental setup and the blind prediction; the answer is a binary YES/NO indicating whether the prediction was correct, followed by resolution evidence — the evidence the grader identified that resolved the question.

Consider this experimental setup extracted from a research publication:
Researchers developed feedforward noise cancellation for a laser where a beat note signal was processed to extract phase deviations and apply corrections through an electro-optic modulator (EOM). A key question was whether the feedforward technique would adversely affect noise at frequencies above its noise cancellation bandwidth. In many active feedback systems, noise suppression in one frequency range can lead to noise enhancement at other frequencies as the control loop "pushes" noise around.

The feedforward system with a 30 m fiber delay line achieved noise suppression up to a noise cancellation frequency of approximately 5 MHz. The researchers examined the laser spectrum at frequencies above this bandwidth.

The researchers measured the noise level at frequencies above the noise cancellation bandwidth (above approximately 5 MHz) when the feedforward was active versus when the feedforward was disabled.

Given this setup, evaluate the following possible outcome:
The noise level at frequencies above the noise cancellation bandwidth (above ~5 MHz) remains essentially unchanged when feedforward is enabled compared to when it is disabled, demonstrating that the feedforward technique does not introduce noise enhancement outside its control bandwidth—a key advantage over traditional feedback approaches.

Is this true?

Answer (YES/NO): YES